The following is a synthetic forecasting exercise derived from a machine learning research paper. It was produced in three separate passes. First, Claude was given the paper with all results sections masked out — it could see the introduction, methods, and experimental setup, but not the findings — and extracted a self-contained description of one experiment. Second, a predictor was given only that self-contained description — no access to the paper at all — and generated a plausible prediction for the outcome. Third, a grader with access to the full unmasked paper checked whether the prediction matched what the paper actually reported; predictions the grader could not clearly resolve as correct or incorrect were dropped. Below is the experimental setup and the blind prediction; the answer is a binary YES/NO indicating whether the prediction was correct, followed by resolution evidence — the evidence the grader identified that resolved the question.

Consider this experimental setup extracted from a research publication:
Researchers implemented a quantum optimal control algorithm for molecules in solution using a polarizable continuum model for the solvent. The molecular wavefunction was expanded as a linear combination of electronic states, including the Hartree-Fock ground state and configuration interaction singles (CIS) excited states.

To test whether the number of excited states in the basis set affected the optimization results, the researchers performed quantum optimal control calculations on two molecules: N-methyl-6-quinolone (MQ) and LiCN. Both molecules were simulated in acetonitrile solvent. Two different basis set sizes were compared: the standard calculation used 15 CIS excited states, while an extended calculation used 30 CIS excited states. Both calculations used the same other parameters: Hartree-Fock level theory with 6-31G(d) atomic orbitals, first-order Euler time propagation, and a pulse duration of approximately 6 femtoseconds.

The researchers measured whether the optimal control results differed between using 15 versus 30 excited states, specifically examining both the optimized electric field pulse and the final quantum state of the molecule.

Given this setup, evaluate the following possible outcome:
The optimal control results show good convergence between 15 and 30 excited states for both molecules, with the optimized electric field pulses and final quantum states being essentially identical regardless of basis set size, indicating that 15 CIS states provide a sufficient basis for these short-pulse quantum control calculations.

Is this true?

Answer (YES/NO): YES